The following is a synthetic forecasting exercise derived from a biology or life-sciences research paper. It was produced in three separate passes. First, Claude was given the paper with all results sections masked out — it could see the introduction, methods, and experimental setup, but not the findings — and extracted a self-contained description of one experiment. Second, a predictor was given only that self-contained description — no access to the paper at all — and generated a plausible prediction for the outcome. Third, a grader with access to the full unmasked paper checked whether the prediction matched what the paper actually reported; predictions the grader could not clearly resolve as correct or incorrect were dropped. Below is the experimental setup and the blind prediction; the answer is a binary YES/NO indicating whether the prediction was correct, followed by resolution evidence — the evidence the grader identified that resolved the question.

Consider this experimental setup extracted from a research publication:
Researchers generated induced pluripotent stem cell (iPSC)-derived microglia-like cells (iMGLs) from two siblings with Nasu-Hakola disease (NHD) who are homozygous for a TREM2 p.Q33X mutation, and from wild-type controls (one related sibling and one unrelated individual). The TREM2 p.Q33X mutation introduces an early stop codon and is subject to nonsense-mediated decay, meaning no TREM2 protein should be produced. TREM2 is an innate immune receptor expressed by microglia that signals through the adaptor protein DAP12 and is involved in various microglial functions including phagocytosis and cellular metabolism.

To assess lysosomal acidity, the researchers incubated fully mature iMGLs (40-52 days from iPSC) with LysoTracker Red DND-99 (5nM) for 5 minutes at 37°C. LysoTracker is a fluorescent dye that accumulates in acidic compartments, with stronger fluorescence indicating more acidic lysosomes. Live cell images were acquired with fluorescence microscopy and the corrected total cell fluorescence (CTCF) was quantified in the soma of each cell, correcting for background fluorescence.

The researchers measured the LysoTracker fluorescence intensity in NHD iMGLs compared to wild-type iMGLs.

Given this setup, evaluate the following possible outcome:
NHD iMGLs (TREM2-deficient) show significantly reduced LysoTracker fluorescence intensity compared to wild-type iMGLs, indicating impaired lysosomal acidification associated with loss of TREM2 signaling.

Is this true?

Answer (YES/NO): YES